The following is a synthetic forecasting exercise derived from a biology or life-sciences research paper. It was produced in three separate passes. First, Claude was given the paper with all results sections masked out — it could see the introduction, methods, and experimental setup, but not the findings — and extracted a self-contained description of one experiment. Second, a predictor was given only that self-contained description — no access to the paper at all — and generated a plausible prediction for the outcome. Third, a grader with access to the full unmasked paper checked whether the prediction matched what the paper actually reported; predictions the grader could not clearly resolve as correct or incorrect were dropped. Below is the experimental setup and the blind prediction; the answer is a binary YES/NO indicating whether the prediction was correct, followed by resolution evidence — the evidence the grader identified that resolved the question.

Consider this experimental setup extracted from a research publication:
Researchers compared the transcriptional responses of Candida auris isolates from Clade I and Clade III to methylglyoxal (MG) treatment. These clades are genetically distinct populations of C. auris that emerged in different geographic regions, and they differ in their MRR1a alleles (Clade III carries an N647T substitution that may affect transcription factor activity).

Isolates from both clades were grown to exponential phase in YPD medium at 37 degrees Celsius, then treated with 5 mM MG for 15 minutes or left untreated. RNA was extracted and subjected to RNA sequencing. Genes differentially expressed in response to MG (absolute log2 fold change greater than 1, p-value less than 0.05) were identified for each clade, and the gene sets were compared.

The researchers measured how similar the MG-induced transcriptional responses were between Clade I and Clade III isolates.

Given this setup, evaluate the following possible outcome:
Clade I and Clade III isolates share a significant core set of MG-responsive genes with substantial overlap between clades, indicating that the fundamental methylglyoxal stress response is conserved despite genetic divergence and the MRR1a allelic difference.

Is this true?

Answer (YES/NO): YES